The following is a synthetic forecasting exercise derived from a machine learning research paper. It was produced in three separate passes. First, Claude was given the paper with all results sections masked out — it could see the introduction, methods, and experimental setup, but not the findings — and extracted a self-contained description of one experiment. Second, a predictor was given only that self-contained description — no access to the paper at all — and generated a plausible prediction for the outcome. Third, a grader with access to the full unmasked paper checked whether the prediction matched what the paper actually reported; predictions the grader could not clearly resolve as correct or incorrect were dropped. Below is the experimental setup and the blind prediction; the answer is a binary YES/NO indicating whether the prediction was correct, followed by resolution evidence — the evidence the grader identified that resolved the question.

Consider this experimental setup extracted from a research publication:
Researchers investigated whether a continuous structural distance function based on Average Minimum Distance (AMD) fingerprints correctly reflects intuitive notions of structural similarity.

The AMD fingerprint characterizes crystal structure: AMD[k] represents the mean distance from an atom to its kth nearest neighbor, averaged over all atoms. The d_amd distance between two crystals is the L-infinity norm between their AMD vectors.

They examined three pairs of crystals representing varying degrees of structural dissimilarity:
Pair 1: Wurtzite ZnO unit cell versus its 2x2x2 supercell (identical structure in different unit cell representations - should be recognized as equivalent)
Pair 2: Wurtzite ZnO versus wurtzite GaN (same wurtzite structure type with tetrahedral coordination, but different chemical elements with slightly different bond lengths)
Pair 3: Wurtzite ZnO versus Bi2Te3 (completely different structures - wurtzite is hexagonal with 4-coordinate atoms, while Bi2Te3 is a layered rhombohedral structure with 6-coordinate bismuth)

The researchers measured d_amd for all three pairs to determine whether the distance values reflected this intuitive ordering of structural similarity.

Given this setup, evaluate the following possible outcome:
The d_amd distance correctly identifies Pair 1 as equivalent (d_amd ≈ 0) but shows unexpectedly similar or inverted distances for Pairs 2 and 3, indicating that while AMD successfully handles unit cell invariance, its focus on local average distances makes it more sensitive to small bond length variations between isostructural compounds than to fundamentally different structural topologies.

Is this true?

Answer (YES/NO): NO